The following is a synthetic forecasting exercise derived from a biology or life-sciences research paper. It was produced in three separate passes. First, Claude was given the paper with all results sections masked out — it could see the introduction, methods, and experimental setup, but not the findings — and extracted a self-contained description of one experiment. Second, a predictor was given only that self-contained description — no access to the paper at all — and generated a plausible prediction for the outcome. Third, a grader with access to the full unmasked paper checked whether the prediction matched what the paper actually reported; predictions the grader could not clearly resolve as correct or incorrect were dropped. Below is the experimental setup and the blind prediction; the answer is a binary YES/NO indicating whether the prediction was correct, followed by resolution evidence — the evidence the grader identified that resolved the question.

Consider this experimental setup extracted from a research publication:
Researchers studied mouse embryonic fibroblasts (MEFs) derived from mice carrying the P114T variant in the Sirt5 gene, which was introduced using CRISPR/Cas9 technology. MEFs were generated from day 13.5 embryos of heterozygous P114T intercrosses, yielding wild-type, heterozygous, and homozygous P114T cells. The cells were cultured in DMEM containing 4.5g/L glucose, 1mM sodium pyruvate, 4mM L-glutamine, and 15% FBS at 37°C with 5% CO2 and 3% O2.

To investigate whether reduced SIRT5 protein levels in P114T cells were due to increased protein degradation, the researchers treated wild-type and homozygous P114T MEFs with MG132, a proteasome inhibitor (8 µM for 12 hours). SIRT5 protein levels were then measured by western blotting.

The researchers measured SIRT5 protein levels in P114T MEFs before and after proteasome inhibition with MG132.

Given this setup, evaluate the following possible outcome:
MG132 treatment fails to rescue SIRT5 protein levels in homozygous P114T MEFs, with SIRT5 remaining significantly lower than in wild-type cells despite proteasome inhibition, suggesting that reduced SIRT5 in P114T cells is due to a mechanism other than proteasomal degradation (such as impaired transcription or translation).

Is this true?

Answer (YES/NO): YES